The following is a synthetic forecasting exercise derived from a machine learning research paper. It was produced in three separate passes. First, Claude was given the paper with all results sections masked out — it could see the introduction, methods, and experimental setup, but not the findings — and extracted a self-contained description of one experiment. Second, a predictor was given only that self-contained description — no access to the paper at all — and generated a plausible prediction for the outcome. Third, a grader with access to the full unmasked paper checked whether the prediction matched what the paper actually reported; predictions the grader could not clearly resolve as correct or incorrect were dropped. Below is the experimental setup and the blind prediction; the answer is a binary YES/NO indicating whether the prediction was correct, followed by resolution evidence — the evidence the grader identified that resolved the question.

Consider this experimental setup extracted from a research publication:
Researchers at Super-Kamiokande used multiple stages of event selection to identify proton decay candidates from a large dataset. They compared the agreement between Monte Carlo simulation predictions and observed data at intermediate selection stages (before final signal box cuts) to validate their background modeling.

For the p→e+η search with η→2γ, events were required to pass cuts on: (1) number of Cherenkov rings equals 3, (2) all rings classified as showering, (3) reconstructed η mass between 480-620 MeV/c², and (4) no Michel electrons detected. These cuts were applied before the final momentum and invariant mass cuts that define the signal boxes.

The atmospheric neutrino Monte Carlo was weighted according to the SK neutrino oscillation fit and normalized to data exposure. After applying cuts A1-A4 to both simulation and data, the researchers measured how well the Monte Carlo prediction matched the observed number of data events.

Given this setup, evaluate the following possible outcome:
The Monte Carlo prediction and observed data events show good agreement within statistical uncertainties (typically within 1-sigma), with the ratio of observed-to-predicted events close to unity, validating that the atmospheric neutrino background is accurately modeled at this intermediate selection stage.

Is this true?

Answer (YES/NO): NO